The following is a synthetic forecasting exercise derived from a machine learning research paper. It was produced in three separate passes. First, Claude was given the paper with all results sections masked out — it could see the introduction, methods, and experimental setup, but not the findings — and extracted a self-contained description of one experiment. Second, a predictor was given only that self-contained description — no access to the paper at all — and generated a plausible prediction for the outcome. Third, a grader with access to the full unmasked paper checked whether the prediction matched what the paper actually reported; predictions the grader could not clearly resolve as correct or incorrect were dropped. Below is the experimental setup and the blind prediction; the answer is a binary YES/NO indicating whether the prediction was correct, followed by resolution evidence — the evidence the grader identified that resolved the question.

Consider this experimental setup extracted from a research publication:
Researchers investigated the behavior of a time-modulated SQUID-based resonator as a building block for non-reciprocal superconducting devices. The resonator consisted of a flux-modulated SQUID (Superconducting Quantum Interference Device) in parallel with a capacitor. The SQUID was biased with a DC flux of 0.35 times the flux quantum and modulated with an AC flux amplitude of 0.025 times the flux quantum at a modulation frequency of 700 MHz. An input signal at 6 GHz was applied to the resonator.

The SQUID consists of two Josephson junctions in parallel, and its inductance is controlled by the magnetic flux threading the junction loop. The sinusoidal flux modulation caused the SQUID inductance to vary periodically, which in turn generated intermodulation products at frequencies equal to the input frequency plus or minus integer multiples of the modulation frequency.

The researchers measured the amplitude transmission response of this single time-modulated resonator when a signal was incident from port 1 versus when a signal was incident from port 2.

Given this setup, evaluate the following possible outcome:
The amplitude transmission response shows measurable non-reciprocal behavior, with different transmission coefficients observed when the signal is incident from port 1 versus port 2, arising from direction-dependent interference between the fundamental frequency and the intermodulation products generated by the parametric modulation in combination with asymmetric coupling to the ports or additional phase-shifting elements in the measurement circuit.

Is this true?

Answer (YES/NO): NO